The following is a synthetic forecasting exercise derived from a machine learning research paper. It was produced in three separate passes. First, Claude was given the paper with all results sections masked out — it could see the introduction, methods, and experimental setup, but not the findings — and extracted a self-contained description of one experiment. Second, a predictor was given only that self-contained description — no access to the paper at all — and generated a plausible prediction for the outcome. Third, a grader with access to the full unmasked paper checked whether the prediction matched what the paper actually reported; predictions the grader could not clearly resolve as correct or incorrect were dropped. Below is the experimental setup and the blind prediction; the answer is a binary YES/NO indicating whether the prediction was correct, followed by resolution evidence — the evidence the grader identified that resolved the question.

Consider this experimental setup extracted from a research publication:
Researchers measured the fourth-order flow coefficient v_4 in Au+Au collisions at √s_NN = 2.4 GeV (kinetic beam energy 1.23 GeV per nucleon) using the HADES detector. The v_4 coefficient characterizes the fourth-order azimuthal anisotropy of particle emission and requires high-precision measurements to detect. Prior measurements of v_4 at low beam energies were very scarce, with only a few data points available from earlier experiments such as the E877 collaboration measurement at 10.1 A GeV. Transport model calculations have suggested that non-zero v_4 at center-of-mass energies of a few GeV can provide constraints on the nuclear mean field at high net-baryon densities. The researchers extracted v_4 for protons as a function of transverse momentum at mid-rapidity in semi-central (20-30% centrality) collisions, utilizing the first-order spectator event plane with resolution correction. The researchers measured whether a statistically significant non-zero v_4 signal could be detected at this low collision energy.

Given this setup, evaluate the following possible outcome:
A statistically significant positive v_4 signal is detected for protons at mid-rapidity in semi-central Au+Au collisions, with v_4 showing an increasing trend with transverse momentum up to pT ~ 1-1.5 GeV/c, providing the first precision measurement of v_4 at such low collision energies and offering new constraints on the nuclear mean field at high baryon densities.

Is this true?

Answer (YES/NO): YES